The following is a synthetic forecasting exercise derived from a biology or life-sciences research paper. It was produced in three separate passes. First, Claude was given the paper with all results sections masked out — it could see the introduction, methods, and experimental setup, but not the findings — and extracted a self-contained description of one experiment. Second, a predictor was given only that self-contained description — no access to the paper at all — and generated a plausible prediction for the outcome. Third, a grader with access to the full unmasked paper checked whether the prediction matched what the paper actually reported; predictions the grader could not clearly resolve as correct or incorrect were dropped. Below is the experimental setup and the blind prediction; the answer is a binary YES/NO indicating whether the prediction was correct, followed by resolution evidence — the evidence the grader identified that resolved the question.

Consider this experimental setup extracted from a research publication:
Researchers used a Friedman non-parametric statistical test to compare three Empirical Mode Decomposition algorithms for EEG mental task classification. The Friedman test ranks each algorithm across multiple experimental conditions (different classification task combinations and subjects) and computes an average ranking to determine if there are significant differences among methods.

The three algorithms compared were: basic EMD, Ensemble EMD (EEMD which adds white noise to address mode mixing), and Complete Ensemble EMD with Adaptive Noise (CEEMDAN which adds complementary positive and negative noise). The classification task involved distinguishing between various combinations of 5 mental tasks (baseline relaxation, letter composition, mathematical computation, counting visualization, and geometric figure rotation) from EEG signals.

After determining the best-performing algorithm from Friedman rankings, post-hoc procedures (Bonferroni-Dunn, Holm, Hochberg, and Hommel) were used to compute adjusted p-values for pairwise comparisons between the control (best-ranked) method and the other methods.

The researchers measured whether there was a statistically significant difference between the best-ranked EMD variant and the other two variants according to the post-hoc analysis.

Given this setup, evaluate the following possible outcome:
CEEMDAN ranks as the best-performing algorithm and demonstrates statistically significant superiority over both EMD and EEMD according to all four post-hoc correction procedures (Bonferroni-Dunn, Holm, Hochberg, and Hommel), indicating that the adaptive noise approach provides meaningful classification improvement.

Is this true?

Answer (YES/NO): NO